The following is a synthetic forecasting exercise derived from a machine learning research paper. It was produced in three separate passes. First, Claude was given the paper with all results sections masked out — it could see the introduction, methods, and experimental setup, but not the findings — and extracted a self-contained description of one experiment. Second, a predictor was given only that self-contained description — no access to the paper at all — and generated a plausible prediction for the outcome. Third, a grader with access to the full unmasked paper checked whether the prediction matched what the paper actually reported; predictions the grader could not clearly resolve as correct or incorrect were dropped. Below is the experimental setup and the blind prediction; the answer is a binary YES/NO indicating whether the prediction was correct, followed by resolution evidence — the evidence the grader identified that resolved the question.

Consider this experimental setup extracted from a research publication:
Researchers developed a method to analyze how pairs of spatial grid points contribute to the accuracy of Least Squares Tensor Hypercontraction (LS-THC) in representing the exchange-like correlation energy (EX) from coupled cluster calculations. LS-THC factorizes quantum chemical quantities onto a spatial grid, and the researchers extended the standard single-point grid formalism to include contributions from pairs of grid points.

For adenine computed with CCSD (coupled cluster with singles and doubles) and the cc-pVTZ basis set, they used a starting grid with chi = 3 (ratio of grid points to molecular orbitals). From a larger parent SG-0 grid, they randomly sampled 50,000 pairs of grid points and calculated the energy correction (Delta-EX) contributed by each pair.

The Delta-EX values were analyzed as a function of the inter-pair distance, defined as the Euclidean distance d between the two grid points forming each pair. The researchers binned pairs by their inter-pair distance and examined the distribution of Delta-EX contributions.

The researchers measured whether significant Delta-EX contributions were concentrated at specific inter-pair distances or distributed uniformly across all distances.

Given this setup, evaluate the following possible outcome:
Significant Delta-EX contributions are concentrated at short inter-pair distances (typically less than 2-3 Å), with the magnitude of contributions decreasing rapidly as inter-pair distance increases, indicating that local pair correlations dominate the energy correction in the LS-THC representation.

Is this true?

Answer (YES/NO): YES